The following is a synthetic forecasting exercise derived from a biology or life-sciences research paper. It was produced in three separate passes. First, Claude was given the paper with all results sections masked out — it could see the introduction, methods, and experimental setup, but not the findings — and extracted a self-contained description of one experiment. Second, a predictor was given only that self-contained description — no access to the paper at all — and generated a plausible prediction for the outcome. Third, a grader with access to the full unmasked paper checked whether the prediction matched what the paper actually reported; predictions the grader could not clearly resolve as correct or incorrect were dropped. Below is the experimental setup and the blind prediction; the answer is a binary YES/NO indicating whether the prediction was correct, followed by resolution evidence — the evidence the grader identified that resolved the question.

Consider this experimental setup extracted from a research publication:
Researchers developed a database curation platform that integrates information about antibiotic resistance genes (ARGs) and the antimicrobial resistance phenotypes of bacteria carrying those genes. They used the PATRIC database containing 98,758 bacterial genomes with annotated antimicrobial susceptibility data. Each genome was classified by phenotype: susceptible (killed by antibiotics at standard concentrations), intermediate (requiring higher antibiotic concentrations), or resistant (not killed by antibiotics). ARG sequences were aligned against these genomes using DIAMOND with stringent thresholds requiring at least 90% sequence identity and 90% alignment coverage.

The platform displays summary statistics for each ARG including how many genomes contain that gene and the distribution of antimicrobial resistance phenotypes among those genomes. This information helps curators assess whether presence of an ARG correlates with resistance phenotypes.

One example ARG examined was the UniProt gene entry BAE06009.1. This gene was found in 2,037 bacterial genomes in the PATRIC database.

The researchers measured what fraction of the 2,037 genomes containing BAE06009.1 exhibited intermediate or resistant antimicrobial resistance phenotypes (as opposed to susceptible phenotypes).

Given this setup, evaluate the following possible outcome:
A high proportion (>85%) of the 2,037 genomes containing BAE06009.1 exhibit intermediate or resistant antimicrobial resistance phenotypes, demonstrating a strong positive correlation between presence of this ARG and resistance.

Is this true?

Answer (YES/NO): NO